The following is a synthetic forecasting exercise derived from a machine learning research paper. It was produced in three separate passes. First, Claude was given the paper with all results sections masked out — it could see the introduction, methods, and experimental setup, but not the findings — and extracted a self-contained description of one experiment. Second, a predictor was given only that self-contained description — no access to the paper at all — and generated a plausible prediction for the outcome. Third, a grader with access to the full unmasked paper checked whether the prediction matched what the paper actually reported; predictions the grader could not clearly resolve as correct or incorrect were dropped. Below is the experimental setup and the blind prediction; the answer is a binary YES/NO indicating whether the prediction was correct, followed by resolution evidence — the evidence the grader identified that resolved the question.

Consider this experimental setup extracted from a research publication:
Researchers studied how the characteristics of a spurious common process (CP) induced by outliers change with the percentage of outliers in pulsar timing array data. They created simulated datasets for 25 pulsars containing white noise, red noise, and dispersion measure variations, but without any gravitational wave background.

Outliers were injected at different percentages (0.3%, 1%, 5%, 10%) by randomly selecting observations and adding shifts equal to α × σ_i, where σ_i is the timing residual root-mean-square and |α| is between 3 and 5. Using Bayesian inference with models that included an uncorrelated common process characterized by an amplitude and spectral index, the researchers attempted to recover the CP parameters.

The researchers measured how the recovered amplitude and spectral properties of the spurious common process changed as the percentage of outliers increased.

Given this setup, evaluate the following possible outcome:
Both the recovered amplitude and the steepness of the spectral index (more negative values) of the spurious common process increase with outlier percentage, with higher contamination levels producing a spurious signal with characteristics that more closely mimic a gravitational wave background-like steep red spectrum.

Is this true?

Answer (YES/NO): NO